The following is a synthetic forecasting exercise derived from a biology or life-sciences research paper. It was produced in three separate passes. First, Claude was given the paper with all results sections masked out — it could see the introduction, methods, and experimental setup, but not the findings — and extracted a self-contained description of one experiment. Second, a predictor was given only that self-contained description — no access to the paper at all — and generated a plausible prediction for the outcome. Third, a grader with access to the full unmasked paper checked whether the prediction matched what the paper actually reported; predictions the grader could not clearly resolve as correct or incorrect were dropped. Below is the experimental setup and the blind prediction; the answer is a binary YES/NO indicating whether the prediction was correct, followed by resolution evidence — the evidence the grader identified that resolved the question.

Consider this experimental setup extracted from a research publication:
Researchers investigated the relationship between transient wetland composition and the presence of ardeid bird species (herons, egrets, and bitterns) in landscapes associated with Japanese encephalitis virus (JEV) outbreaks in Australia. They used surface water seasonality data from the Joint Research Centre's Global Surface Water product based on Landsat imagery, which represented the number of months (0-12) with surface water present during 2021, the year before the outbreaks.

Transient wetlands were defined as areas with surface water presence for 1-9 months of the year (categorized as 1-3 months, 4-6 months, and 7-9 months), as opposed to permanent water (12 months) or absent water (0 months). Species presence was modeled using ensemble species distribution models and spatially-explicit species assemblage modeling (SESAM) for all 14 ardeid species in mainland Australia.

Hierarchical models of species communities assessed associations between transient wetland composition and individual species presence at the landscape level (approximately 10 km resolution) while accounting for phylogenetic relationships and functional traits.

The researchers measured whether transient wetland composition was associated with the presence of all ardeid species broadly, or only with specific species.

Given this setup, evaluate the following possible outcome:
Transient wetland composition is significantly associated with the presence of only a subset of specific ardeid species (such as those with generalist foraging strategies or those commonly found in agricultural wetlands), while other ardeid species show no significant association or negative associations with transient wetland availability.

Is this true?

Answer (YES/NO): NO